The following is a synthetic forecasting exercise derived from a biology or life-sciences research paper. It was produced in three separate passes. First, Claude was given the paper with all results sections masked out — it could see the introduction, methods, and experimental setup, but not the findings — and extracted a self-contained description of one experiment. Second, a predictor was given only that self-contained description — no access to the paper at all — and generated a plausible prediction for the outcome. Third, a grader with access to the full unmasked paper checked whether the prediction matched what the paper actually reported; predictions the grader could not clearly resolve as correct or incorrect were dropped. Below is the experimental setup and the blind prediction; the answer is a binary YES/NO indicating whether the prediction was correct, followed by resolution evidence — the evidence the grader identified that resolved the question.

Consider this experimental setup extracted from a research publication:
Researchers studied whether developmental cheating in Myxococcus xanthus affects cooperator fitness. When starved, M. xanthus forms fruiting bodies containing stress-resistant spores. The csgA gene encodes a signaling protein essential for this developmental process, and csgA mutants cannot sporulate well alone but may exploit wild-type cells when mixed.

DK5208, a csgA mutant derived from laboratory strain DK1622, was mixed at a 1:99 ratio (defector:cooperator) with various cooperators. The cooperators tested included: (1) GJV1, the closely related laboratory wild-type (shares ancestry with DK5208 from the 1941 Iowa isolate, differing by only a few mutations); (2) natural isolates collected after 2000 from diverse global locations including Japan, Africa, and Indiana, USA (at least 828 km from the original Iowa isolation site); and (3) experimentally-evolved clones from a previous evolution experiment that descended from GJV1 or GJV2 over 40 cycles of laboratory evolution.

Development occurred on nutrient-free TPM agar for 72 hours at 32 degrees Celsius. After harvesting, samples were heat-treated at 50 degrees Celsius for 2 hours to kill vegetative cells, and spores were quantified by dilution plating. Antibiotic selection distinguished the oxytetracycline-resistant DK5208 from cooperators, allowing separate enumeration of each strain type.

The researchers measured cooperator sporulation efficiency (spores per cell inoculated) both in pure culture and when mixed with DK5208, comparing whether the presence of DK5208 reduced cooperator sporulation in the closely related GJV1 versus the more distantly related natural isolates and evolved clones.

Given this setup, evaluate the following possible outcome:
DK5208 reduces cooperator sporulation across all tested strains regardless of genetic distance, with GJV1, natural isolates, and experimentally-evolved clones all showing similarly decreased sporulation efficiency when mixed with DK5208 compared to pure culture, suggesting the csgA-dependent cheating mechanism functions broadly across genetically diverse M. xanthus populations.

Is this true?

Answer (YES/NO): NO